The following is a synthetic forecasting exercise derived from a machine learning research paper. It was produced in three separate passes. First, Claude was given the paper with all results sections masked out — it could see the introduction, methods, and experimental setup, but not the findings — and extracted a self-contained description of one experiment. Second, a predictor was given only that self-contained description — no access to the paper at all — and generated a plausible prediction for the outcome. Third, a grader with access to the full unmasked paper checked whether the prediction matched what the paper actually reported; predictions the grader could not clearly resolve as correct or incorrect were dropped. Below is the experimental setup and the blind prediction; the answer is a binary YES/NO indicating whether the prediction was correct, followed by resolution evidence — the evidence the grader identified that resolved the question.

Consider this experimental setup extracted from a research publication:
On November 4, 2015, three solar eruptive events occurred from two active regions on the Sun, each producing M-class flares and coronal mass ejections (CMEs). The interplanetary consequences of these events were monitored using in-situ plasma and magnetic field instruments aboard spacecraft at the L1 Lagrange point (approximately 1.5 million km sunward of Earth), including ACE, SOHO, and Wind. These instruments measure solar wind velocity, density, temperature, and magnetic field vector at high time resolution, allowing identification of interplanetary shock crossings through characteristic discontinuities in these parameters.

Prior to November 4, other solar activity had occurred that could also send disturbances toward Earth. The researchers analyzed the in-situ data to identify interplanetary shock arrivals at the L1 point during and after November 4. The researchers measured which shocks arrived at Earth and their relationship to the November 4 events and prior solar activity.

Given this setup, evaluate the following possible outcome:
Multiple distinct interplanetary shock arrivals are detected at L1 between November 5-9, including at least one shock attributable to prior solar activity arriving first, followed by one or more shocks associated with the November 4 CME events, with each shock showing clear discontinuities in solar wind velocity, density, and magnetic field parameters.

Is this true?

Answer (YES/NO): NO